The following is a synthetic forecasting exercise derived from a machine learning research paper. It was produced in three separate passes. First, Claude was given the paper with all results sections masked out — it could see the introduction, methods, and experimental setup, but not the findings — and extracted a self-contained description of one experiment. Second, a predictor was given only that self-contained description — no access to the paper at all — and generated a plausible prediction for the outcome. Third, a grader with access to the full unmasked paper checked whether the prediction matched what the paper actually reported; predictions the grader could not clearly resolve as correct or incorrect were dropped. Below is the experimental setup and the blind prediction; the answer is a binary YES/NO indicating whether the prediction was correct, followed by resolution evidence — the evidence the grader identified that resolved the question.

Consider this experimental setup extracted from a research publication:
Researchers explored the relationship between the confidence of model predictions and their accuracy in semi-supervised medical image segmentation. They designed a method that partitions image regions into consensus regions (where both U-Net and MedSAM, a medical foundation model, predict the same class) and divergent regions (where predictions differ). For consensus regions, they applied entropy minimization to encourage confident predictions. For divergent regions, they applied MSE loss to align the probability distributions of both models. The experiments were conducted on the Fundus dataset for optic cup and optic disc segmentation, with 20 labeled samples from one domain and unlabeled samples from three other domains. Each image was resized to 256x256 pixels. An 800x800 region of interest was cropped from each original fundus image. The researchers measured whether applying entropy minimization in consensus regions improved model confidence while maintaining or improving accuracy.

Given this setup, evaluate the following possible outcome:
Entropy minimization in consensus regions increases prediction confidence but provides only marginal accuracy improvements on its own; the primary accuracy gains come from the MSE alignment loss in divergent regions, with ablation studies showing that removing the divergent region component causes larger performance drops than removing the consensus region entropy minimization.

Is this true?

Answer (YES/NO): NO